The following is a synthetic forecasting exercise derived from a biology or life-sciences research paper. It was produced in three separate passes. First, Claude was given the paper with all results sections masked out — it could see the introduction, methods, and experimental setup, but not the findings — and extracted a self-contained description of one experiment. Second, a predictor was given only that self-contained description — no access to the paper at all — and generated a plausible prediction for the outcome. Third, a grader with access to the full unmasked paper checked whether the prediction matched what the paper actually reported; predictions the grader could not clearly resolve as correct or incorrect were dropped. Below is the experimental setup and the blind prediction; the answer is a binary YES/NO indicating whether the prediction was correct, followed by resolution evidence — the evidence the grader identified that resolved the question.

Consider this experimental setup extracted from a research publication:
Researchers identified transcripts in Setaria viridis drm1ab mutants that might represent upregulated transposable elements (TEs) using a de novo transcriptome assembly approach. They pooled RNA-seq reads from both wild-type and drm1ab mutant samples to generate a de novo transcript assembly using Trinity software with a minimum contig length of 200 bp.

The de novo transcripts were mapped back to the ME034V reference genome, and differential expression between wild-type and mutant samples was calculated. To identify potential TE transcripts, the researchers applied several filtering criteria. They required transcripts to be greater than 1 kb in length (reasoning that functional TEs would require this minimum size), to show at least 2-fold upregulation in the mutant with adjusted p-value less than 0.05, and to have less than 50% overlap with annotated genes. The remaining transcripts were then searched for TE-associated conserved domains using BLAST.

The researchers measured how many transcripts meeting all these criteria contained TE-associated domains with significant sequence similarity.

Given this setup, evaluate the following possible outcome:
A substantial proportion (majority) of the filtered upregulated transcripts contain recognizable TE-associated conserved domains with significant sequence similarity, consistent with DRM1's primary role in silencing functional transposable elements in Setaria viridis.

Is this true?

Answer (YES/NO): NO